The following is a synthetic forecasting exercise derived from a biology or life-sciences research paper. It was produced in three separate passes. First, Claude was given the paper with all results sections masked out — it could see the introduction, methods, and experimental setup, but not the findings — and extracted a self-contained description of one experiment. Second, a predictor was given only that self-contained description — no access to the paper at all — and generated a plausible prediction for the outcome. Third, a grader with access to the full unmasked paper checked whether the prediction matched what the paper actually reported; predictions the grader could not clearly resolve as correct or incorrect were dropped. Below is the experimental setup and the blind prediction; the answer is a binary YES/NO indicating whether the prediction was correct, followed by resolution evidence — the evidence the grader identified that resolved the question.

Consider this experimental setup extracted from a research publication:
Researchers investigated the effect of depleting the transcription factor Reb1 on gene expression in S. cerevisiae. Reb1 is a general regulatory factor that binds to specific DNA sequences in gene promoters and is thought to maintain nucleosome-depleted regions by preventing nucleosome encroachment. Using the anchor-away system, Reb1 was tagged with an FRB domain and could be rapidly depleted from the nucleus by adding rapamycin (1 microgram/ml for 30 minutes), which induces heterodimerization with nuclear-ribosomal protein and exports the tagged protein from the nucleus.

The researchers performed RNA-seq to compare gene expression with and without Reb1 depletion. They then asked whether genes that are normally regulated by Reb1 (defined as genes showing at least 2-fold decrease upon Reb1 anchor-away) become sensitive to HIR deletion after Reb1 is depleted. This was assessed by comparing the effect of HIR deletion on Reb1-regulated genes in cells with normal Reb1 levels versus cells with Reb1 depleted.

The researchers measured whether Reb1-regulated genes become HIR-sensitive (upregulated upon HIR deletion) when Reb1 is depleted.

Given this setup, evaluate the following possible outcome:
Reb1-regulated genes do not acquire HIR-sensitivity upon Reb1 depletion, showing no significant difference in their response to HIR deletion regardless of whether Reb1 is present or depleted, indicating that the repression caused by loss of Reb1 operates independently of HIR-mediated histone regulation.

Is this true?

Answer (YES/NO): NO